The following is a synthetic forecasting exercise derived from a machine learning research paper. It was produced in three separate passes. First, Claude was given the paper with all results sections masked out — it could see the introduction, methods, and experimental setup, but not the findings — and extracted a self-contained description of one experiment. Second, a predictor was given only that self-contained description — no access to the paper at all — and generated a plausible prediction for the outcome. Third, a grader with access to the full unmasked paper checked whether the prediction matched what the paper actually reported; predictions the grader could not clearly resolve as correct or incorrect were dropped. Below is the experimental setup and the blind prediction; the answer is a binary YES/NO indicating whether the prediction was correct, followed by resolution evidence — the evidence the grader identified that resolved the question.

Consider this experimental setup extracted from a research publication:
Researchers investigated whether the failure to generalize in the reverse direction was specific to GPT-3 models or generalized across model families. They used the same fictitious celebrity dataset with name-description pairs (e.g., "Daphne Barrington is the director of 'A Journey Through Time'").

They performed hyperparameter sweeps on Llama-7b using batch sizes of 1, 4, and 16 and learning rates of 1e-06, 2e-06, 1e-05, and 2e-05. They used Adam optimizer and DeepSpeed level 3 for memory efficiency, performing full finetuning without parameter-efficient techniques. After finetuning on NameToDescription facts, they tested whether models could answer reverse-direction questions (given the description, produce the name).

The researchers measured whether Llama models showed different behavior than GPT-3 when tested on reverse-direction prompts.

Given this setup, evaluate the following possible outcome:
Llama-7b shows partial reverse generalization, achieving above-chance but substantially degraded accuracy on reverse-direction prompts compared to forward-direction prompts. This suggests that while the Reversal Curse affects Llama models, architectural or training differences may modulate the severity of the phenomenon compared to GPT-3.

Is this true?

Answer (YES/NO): NO